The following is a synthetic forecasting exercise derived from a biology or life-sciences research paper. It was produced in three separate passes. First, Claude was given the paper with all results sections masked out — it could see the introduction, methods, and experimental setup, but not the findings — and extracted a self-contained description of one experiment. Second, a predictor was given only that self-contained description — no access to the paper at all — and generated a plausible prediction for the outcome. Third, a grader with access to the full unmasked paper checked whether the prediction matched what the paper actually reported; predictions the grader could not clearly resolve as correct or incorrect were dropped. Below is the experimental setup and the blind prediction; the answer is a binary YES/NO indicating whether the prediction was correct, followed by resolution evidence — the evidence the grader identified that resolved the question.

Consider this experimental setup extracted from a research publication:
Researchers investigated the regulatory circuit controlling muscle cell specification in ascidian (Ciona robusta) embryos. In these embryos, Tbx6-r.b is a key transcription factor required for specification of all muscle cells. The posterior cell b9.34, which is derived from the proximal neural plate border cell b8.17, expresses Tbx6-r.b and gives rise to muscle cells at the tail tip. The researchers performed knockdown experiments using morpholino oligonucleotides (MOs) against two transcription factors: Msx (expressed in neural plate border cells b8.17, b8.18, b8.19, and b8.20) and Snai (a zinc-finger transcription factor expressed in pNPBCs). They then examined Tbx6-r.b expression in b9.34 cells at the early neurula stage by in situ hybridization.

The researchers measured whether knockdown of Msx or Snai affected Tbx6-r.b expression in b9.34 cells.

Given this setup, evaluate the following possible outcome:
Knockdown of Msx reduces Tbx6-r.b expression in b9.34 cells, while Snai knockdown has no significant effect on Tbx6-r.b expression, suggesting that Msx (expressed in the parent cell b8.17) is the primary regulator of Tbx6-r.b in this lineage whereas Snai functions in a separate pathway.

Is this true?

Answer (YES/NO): NO